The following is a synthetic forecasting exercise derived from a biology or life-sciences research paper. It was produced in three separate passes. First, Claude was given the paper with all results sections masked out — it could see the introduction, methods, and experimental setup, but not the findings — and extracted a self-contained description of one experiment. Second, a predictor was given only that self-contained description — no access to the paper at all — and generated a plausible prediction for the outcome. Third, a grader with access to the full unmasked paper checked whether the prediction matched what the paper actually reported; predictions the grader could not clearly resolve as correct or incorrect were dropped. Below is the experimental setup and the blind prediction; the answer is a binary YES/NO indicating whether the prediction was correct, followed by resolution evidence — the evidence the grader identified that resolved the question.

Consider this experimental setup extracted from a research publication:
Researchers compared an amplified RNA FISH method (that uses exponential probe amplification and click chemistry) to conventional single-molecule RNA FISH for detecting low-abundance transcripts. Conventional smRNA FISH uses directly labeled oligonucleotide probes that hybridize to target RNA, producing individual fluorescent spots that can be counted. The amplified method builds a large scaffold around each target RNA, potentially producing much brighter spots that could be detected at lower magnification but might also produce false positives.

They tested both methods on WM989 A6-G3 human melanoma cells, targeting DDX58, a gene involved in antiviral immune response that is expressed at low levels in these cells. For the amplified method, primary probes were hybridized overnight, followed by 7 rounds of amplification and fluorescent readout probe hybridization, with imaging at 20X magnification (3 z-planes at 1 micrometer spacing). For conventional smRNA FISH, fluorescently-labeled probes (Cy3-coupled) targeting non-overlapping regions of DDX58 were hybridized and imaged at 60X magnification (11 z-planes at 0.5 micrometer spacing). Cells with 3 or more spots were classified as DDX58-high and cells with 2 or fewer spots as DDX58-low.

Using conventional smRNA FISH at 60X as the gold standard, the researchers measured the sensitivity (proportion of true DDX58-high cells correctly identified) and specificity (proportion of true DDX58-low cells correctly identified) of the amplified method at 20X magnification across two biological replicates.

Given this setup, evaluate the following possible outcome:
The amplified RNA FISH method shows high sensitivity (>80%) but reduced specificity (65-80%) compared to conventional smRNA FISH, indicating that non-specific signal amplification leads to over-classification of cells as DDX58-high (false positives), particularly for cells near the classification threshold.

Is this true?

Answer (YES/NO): NO